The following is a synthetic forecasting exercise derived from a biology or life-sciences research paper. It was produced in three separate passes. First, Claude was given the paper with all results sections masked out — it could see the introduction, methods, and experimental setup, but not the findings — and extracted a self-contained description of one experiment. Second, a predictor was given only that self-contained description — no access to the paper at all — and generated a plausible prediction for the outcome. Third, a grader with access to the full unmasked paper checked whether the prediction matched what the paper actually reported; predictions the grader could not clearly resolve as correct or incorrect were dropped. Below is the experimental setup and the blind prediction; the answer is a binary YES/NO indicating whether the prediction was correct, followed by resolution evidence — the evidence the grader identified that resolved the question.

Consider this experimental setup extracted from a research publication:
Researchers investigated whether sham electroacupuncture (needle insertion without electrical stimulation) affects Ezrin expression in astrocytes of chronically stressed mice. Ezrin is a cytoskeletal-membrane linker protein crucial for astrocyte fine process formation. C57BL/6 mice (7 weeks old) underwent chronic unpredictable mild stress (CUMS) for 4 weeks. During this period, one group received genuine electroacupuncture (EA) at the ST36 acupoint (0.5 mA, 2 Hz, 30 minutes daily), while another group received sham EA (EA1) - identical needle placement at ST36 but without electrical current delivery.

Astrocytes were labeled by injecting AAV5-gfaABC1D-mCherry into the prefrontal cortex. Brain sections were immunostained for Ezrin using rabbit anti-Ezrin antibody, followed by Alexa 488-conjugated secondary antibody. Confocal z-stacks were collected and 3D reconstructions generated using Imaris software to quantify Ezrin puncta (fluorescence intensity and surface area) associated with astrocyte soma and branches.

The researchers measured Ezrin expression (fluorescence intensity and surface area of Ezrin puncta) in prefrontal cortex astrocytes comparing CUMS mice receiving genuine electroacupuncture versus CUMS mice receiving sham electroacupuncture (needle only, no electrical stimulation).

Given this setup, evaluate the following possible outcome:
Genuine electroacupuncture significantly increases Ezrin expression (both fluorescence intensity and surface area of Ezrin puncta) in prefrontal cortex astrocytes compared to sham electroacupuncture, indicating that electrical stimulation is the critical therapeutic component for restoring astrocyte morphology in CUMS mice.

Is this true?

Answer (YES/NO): YES